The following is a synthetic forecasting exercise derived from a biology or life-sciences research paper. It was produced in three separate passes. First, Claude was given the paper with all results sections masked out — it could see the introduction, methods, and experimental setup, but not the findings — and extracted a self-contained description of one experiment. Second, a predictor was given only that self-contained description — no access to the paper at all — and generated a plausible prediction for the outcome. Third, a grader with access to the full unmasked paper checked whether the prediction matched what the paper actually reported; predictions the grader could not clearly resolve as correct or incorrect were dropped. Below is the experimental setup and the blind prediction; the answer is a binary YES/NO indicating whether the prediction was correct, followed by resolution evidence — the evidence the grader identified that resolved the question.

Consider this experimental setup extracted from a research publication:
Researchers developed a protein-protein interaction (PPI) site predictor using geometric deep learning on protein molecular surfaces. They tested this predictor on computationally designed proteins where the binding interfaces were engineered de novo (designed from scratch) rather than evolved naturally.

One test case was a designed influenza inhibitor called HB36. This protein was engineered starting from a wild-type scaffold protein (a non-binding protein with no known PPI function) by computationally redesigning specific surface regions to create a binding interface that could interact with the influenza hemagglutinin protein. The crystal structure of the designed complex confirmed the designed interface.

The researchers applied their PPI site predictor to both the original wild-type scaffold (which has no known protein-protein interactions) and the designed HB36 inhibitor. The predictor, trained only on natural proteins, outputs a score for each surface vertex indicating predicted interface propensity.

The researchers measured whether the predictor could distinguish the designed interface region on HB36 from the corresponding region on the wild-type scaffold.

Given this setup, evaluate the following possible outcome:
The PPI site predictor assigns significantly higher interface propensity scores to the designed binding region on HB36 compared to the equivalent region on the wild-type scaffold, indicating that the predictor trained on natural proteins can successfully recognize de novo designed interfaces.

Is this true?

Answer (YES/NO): YES